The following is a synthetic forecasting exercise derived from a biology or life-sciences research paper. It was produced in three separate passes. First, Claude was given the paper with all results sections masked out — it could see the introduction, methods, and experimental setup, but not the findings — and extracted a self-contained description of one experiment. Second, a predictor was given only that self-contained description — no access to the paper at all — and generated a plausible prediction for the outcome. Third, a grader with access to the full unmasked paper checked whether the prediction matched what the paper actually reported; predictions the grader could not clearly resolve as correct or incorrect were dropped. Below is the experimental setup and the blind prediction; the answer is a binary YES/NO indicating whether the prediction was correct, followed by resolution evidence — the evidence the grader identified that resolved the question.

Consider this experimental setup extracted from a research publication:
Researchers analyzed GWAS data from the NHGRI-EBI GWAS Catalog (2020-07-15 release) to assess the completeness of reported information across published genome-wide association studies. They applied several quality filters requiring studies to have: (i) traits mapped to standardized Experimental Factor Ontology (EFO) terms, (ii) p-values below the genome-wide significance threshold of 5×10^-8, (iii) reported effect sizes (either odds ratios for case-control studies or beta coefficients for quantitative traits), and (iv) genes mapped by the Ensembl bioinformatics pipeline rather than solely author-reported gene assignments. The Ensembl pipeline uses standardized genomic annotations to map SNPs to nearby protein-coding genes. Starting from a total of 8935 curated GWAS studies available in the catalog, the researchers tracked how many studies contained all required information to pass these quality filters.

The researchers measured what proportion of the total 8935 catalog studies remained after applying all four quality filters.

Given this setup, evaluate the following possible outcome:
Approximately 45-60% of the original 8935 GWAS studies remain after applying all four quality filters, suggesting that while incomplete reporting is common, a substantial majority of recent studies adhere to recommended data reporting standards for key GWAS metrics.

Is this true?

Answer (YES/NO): NO